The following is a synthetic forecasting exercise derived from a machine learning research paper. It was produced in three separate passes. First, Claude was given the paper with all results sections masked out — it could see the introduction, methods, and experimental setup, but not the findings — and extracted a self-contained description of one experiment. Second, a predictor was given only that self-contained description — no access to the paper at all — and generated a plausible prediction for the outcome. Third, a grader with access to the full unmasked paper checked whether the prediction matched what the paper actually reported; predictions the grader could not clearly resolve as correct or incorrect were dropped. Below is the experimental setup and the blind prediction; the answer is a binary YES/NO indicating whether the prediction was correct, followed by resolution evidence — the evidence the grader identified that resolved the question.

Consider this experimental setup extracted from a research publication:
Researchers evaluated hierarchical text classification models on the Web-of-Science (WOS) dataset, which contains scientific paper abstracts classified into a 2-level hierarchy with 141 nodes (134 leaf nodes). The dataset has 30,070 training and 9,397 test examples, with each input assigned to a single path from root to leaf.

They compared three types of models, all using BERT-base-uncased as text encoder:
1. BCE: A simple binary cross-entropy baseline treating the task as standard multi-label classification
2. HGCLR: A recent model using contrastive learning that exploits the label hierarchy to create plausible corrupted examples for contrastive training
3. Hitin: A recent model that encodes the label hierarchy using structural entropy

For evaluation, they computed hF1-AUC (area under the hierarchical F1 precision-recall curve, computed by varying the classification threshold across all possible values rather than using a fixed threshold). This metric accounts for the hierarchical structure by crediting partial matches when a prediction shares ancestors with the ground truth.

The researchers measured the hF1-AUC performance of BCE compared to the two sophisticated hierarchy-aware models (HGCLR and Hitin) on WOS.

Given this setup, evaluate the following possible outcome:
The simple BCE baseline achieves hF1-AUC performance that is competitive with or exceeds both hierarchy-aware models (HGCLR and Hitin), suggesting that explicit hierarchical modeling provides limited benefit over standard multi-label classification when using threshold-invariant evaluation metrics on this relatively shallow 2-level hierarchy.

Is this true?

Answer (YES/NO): YES